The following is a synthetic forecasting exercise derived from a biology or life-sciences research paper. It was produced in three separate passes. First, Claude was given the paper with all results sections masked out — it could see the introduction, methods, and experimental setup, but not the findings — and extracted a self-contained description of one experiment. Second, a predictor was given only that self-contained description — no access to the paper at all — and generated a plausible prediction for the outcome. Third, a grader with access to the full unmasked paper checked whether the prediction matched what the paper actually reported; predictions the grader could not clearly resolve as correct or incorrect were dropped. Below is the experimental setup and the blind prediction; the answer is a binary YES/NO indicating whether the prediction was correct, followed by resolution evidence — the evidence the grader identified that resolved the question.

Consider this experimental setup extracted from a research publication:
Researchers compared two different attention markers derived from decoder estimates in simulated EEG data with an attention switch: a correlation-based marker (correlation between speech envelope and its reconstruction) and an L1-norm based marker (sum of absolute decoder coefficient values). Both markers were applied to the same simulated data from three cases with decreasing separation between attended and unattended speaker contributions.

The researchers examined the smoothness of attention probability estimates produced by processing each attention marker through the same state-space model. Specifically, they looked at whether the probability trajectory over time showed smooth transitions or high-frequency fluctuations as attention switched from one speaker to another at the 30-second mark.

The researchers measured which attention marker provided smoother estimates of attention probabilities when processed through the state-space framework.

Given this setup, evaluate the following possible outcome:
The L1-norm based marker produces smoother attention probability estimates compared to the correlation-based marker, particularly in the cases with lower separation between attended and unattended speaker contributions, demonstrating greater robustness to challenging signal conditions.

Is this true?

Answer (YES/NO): NO